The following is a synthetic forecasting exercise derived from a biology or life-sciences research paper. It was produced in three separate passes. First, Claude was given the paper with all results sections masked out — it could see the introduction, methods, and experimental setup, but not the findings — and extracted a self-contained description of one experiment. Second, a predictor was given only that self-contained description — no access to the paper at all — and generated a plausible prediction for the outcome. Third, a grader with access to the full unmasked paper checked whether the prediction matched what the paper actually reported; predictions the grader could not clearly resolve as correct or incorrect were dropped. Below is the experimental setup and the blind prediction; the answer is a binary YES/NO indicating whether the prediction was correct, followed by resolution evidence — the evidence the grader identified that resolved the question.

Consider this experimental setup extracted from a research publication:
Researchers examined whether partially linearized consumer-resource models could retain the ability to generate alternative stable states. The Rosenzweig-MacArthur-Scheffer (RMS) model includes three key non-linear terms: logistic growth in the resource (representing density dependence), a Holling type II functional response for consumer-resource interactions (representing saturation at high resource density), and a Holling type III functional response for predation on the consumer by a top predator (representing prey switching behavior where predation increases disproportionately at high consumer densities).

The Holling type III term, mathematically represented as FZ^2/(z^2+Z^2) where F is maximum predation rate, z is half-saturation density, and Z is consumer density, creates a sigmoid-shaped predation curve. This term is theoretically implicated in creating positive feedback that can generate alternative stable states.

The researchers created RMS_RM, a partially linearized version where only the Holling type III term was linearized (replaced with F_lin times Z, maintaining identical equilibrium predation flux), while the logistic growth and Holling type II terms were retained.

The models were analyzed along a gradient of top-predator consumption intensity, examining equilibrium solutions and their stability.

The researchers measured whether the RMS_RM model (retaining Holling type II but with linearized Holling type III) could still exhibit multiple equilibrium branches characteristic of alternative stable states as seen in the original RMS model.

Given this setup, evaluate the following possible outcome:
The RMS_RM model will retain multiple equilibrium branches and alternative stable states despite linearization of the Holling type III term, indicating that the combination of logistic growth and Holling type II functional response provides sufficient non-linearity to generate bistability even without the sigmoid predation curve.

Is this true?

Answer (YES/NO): NO